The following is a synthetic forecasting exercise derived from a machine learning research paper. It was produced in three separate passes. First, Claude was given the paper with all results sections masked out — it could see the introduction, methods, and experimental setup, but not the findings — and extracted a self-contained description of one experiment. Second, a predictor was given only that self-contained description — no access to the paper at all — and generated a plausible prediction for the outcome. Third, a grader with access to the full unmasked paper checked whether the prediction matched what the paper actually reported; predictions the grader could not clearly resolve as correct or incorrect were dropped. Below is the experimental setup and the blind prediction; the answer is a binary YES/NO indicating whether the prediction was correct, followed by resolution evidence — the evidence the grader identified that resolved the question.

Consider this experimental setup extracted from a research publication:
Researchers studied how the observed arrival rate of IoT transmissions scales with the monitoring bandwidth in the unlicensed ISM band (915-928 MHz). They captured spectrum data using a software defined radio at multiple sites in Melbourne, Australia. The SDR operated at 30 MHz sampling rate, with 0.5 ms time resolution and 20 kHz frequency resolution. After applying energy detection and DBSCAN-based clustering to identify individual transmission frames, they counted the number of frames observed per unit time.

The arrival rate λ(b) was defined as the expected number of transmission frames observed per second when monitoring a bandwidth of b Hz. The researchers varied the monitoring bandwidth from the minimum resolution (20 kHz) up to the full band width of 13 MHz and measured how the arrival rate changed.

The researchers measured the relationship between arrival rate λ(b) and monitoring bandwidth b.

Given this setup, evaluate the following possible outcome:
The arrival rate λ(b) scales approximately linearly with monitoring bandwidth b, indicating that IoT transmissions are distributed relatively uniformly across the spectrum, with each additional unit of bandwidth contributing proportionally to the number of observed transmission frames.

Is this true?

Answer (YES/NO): YES